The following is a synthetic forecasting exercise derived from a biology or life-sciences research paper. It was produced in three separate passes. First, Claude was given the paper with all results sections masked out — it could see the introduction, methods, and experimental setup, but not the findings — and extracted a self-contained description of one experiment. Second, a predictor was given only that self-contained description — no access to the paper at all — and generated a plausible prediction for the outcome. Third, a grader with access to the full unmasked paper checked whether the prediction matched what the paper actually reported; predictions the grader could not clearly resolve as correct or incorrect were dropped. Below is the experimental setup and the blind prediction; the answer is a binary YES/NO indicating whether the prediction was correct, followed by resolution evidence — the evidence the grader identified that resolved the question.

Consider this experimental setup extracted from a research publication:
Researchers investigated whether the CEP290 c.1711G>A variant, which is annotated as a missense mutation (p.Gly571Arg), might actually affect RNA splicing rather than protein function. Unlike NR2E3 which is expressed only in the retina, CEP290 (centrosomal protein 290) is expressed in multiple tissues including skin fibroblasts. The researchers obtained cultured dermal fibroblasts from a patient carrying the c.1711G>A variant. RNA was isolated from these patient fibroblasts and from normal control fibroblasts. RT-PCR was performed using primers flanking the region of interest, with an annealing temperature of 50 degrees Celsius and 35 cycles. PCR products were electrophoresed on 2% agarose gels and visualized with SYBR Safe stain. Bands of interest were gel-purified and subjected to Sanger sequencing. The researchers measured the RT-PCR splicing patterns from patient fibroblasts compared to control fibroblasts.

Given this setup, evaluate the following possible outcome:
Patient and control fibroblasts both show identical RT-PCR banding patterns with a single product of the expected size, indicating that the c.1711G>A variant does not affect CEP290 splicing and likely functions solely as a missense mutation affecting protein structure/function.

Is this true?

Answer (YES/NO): NO